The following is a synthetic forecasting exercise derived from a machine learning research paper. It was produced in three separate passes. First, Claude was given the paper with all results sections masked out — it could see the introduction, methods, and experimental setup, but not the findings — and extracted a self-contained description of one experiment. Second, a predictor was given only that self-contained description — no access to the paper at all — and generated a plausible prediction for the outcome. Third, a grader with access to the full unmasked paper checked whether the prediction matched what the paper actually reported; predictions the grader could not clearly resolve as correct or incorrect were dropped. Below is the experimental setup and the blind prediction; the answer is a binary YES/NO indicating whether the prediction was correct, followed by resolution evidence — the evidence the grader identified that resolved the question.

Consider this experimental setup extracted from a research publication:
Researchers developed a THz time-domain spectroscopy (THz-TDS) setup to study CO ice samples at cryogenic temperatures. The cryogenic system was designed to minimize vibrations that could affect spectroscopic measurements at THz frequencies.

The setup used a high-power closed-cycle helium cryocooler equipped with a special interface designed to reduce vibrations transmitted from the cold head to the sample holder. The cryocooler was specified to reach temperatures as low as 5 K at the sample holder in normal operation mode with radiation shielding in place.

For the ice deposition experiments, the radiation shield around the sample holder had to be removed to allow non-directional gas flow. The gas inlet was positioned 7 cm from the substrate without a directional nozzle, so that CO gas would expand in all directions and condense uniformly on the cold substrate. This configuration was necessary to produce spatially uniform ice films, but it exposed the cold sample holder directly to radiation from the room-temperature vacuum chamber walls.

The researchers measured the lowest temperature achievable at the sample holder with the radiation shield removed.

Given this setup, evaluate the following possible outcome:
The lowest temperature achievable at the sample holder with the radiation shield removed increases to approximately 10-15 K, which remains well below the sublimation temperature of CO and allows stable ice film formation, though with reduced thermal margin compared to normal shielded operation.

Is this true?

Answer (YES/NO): YES